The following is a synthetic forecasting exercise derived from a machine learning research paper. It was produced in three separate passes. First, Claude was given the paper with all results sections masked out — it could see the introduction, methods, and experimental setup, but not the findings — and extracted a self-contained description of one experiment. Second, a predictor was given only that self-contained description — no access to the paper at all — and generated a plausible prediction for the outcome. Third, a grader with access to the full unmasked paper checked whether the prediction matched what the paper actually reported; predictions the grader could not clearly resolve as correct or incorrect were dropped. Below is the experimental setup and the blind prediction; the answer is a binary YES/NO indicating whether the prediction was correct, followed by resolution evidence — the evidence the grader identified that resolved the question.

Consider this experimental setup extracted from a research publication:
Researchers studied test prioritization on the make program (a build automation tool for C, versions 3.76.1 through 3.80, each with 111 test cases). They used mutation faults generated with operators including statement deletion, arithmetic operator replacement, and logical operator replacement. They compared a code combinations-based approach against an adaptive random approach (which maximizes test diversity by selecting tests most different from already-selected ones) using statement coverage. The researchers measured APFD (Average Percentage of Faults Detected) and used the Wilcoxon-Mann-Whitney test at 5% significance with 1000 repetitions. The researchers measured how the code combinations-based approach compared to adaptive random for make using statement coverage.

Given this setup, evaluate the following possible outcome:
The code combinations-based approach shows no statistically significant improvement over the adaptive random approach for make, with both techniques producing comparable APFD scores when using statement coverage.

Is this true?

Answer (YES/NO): NO